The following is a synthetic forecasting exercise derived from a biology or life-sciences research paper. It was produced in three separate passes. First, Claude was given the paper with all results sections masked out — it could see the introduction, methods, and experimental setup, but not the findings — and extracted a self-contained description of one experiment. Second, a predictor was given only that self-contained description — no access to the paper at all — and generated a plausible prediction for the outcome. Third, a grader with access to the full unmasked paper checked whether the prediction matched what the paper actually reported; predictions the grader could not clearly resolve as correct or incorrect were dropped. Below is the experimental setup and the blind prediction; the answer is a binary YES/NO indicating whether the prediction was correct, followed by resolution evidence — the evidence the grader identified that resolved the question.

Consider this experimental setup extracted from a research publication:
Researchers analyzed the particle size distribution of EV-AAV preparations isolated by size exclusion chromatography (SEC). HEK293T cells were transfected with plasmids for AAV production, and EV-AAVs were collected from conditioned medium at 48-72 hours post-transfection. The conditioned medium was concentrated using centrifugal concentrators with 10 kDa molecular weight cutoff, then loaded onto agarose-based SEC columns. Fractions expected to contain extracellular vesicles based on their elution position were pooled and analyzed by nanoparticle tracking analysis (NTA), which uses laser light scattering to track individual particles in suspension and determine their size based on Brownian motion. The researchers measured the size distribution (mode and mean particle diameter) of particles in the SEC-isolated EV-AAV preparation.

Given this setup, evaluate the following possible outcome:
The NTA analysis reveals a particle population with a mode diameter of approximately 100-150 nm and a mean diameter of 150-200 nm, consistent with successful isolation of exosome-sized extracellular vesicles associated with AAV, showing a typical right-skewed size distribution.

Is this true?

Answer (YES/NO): NO